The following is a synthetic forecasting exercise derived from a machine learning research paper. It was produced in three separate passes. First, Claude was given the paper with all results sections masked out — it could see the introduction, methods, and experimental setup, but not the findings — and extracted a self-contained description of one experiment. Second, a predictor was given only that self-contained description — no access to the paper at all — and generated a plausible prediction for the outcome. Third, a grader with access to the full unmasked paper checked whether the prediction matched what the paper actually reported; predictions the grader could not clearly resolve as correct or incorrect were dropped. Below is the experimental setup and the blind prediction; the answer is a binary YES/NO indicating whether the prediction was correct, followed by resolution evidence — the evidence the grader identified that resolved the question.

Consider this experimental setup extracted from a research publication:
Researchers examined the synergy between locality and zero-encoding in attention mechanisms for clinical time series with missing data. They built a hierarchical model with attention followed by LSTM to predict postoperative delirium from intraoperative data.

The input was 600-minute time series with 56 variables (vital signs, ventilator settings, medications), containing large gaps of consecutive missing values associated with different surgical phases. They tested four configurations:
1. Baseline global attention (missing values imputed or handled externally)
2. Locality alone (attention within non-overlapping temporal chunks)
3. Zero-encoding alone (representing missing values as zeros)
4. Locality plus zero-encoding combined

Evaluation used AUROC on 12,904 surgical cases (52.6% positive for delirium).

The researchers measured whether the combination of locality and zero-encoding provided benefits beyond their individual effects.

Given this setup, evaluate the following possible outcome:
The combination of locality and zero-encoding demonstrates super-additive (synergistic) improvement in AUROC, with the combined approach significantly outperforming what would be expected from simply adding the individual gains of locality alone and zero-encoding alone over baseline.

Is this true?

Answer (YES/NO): YES